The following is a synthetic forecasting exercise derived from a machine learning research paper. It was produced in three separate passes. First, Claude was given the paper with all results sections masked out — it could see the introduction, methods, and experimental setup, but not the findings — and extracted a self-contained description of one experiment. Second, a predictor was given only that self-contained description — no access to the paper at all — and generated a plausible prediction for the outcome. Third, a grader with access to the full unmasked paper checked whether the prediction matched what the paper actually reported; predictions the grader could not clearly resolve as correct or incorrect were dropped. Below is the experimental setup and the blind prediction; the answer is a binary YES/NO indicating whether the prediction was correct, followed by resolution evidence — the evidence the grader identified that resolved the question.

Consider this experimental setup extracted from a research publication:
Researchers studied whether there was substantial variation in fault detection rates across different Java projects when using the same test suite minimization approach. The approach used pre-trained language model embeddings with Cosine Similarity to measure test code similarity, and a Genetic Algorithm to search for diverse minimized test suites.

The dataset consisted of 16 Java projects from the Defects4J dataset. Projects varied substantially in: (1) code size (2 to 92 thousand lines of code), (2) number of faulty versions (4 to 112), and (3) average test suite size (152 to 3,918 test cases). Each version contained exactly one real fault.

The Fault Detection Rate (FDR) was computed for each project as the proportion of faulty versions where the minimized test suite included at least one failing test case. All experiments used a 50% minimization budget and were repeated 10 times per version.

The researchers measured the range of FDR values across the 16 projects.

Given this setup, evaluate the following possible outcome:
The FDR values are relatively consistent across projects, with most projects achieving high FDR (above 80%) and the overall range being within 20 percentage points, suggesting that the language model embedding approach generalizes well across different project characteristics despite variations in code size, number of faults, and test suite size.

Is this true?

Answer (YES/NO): YES